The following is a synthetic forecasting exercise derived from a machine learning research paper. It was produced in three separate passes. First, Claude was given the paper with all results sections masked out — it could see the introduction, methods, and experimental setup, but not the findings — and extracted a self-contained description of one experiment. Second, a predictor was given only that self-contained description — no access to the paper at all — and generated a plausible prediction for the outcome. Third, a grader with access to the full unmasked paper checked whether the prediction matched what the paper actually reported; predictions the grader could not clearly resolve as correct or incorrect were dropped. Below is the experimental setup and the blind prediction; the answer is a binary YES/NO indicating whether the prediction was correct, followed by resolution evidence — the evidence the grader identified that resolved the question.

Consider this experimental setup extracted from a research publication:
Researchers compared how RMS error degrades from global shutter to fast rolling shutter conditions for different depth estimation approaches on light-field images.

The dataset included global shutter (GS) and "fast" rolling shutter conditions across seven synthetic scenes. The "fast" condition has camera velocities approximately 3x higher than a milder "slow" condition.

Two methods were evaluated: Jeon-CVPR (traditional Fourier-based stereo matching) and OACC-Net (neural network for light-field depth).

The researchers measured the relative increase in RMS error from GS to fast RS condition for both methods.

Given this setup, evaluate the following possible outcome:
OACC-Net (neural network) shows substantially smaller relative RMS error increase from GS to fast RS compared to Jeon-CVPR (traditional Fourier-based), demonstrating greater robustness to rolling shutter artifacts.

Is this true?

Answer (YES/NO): YES